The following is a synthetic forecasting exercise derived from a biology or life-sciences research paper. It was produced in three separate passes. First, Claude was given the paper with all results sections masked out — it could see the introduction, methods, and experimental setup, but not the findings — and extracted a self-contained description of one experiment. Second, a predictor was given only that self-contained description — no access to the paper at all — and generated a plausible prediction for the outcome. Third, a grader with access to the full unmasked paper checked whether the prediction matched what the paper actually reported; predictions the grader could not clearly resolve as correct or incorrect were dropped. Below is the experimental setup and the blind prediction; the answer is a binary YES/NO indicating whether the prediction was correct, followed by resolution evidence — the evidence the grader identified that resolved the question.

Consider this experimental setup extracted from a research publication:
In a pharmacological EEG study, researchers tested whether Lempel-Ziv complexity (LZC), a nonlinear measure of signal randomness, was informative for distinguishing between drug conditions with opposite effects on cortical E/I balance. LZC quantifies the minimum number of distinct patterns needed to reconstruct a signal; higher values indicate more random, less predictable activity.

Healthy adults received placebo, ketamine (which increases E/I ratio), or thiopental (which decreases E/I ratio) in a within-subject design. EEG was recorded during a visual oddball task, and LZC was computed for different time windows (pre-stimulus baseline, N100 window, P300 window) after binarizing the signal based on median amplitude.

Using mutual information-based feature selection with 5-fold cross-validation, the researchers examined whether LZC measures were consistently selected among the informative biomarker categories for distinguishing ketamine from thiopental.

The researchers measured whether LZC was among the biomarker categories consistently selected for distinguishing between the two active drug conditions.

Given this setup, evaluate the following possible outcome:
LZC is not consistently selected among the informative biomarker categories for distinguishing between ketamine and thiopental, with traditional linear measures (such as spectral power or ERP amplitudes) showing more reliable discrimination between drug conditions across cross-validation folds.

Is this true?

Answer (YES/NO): YES